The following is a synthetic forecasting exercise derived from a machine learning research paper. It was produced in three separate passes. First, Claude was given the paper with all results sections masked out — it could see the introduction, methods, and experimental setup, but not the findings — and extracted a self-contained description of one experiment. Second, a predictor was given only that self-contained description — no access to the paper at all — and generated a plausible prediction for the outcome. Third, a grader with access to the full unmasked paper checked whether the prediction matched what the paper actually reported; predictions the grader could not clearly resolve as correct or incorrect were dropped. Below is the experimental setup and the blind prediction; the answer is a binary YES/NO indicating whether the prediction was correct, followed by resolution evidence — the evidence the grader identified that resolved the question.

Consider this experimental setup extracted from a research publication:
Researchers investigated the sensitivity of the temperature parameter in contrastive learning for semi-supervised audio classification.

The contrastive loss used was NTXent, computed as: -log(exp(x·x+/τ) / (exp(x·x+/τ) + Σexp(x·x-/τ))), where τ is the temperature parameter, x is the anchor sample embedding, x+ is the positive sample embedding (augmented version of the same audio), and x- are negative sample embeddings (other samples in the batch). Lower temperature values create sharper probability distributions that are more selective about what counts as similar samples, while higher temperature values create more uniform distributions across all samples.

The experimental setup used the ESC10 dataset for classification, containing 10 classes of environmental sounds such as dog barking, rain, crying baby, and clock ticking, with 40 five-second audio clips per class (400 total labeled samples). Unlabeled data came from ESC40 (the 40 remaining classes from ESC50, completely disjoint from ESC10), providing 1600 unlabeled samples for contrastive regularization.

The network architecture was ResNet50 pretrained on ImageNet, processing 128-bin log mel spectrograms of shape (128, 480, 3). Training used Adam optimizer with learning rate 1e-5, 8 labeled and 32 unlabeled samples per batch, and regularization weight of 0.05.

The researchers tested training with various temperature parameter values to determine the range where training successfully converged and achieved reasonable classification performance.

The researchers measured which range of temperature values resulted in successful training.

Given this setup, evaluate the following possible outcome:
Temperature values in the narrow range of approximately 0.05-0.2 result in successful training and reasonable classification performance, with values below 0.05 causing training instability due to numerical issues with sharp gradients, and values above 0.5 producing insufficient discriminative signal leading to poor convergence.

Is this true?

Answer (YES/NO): NO